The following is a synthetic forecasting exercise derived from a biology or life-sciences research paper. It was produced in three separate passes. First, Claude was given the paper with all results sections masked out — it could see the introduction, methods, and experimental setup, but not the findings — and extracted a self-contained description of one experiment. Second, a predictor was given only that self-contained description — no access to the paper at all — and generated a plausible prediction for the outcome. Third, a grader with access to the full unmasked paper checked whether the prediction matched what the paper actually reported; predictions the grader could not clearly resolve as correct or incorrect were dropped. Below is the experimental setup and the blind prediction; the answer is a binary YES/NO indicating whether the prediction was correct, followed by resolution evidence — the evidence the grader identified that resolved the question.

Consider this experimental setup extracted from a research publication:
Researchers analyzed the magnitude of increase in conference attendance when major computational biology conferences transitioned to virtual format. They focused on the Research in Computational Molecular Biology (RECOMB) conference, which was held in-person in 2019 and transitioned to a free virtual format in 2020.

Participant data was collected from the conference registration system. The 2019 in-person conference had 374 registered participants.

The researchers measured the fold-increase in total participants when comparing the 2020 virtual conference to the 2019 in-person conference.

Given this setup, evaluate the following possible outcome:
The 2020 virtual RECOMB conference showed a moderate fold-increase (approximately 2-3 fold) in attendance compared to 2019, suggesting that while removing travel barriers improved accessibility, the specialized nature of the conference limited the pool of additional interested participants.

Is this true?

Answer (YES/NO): NO